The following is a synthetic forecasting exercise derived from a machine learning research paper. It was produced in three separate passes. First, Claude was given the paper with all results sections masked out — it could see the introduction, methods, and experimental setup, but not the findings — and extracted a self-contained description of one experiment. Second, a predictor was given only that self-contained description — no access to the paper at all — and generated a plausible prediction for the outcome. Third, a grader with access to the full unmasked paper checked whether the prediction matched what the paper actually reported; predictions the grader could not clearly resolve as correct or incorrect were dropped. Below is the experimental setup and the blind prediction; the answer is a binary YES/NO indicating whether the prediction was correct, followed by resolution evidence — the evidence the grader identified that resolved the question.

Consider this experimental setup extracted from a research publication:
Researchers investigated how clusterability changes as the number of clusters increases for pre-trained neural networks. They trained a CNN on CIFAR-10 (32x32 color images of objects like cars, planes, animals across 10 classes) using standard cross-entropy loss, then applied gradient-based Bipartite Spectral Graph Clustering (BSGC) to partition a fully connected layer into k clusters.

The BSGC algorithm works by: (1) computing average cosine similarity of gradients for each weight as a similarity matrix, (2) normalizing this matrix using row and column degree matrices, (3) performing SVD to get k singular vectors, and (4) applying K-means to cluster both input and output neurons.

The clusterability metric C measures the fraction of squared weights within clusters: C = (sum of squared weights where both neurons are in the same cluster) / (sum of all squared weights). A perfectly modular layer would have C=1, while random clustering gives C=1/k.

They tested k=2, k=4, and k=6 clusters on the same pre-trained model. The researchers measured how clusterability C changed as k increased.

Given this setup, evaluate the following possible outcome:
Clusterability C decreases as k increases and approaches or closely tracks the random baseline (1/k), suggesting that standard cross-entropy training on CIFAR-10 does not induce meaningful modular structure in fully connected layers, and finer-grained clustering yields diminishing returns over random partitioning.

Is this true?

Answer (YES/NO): YES